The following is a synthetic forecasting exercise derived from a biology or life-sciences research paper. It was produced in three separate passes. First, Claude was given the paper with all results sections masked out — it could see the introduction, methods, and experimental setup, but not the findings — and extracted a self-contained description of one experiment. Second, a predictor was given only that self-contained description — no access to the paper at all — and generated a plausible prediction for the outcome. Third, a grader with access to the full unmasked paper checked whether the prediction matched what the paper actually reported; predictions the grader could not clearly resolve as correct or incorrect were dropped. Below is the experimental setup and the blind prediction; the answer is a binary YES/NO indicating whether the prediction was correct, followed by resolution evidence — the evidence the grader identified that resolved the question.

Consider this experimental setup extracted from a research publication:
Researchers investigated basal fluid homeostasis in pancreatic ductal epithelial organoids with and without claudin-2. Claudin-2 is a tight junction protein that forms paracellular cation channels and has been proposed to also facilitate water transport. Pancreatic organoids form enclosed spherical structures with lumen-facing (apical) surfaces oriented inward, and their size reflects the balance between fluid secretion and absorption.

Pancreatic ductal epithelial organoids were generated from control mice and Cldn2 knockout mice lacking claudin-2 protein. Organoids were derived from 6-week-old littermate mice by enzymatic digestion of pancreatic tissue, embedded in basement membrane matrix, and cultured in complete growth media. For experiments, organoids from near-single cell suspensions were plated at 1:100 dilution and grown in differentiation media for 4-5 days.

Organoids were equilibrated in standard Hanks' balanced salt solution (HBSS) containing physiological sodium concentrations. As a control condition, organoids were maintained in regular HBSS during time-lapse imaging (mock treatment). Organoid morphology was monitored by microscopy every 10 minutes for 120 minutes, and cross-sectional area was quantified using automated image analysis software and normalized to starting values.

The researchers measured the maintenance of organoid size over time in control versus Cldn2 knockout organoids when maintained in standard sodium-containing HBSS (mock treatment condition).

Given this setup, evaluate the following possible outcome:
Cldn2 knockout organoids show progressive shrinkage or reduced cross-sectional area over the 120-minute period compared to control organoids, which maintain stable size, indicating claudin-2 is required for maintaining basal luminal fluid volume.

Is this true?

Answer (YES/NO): NO